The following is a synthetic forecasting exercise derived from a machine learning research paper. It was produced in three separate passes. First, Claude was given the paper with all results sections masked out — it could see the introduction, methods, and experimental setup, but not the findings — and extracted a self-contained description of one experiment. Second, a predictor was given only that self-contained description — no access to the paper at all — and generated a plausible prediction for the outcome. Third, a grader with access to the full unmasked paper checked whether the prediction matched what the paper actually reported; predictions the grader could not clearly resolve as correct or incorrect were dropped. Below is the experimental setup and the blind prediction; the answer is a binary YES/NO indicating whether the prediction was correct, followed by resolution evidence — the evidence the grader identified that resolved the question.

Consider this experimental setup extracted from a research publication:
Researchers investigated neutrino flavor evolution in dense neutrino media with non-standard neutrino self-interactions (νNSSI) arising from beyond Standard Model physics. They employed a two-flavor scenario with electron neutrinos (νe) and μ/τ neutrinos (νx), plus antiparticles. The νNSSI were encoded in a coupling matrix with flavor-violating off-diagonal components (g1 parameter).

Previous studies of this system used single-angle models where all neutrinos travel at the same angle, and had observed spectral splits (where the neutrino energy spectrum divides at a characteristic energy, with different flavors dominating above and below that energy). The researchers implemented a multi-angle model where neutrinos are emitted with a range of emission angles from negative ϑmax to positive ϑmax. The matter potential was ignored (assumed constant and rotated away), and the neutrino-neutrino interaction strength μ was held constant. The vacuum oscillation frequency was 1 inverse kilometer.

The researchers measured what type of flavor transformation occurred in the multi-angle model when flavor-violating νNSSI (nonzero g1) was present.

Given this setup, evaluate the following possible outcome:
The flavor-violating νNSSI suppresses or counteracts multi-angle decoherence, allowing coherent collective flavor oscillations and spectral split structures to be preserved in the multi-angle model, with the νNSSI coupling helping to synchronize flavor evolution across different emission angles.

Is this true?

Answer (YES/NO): NO